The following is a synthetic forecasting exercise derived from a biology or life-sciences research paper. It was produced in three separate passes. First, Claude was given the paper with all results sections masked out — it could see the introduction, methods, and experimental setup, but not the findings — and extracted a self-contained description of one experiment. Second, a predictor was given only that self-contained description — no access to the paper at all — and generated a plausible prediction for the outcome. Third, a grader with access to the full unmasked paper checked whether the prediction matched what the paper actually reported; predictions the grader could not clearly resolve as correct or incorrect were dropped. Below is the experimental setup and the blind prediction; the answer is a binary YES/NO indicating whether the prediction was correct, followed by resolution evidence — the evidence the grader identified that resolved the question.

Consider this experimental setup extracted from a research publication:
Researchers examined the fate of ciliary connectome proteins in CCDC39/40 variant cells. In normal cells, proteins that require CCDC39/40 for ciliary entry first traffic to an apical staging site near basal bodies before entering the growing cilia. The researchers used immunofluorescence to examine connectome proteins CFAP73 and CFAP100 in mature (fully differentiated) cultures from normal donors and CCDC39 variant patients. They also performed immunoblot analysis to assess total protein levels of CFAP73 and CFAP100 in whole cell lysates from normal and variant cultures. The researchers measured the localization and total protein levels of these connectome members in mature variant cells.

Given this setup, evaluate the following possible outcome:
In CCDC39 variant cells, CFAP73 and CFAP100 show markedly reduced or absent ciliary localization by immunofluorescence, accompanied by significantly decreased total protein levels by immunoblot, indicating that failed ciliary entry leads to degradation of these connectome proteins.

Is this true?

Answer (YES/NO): YES